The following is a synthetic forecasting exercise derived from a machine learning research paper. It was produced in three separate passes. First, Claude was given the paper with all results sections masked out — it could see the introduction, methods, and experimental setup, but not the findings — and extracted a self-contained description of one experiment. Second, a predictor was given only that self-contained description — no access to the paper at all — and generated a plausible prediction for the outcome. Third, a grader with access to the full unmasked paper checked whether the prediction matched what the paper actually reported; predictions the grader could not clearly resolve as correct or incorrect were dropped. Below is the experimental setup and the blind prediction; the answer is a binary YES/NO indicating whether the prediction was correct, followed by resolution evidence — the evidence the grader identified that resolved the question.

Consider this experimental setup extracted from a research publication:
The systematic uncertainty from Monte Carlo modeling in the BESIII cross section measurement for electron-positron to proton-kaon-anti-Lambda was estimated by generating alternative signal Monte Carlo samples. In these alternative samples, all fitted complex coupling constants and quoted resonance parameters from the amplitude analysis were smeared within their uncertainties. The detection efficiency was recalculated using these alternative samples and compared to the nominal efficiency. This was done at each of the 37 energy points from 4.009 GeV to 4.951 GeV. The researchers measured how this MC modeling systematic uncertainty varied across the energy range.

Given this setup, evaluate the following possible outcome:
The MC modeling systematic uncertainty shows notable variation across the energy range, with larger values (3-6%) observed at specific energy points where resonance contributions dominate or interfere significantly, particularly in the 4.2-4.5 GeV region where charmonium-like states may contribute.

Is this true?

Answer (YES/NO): NO